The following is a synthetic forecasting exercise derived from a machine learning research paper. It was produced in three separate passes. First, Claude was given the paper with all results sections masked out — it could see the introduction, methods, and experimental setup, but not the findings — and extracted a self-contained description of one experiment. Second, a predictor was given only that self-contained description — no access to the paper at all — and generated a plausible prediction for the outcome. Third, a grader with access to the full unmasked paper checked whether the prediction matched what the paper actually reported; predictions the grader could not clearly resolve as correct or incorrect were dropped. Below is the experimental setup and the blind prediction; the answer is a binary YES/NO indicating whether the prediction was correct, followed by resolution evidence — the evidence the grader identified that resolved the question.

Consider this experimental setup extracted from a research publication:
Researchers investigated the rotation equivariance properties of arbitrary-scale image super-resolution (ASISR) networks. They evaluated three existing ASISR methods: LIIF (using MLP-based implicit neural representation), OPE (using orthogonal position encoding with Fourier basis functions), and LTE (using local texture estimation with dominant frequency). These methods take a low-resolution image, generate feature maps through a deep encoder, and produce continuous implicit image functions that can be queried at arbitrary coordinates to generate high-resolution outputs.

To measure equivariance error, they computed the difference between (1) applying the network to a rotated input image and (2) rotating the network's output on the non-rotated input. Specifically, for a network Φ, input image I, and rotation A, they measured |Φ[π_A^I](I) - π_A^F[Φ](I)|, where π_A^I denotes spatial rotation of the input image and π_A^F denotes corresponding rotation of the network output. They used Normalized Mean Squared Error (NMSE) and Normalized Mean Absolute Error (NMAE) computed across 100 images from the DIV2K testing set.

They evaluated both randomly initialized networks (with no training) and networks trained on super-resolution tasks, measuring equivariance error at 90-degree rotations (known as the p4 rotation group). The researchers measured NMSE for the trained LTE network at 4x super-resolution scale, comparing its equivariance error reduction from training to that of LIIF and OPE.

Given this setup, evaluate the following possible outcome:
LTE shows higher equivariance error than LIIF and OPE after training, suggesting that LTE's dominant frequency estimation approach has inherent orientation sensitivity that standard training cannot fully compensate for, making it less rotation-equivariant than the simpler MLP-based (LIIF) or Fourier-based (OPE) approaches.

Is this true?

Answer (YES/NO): YES